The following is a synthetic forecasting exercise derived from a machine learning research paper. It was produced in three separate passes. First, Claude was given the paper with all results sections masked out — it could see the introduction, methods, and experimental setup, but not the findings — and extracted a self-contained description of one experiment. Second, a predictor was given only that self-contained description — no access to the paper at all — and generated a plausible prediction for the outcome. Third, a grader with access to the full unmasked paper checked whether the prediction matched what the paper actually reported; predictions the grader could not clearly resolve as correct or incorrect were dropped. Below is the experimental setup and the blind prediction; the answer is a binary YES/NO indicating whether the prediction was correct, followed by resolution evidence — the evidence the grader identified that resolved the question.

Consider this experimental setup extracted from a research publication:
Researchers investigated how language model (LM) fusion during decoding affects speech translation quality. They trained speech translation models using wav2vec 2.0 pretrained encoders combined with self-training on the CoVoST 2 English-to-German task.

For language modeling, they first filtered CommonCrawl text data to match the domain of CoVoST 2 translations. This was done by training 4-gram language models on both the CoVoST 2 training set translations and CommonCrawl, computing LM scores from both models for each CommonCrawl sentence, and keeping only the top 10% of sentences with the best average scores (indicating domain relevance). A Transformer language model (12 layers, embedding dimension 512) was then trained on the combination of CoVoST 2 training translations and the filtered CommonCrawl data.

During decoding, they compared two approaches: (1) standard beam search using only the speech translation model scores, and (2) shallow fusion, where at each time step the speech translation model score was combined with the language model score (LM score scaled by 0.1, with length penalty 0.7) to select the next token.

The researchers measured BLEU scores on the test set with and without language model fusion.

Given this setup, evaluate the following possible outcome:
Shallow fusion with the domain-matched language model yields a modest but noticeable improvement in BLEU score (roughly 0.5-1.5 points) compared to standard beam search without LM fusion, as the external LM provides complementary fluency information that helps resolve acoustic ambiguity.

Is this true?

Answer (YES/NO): YES